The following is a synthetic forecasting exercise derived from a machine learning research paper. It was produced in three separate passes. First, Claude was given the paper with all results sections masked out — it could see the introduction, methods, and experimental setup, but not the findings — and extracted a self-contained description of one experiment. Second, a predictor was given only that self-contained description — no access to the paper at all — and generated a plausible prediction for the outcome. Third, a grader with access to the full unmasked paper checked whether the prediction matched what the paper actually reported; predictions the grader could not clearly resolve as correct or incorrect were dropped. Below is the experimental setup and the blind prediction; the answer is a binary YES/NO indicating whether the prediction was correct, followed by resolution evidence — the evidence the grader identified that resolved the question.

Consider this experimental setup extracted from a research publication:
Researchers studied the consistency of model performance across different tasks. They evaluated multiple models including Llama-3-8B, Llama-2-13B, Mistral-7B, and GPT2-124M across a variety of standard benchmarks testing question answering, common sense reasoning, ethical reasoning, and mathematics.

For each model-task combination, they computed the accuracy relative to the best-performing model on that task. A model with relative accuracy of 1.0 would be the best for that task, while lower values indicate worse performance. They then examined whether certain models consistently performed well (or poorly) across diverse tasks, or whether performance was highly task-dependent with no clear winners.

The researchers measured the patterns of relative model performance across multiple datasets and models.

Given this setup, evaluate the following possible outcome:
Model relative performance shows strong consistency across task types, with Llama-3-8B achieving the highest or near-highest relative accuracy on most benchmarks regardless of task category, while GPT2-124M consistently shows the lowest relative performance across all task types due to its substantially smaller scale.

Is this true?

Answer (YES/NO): NO